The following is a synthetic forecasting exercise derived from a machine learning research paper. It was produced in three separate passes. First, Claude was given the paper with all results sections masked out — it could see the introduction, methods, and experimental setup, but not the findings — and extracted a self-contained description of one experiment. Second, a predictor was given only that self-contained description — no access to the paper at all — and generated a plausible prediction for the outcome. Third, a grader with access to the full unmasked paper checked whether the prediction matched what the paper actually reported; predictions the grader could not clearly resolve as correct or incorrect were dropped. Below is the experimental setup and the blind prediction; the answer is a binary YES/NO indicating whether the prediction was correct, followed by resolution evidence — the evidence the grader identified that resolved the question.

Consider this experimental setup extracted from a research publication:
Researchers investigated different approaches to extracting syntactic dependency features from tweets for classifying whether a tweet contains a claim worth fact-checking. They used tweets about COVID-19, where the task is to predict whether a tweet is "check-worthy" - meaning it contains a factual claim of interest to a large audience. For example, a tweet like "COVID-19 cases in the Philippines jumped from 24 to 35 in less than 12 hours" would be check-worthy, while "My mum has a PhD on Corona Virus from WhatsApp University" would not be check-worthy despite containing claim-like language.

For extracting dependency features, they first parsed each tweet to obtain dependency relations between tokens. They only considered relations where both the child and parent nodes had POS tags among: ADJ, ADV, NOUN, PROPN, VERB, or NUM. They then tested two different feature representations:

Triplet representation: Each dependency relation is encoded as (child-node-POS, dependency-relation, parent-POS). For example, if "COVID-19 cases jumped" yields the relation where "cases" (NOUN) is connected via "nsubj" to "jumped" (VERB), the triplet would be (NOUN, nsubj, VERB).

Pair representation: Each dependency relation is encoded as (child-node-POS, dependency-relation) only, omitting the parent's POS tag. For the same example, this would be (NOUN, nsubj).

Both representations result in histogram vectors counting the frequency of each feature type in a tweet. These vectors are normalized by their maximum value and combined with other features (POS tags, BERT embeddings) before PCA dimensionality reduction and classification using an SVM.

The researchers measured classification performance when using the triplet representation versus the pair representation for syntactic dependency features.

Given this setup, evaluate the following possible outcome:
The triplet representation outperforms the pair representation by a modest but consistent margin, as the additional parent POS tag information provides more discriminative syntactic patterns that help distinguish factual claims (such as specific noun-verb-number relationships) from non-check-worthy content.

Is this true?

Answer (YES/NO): NO